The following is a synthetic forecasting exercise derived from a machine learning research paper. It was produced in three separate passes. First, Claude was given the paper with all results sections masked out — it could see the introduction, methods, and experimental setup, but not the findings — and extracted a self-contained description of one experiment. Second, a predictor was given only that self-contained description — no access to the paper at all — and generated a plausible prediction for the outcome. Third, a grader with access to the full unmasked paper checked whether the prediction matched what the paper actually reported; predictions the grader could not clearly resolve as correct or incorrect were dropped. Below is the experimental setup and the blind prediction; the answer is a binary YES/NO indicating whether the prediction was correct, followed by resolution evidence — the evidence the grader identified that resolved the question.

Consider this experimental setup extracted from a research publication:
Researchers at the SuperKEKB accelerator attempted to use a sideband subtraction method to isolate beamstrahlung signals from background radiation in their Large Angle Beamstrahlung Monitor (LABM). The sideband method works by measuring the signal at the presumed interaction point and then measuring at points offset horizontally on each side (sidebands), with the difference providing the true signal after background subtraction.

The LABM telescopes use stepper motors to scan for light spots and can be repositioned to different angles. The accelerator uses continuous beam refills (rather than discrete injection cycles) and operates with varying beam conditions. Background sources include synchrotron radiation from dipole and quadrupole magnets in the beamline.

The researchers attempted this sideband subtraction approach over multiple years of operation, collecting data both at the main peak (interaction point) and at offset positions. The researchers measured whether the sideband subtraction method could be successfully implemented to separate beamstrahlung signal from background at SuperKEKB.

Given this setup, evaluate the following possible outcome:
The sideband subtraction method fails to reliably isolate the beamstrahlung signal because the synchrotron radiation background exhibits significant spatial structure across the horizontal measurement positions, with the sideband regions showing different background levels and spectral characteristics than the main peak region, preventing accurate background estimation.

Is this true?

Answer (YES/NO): NO